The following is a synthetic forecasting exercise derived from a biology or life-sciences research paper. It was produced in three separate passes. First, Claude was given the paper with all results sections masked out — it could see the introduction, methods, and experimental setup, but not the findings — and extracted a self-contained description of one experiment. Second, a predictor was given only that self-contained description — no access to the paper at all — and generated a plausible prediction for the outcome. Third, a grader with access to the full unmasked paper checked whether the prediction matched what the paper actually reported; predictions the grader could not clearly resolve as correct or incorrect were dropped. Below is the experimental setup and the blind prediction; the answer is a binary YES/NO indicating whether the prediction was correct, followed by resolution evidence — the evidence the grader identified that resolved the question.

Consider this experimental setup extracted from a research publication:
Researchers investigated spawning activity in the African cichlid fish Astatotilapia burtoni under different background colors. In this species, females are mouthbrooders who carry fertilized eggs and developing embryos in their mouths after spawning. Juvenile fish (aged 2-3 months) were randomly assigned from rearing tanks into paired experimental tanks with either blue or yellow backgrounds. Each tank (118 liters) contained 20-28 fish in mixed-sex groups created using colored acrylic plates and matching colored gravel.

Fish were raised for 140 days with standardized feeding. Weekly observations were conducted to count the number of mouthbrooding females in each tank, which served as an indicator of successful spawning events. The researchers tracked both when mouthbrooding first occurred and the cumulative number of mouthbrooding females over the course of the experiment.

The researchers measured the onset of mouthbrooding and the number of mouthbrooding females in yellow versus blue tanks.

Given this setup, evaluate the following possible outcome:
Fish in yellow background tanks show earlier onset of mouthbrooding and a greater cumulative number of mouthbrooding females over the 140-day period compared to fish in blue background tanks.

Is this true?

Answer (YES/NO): NO